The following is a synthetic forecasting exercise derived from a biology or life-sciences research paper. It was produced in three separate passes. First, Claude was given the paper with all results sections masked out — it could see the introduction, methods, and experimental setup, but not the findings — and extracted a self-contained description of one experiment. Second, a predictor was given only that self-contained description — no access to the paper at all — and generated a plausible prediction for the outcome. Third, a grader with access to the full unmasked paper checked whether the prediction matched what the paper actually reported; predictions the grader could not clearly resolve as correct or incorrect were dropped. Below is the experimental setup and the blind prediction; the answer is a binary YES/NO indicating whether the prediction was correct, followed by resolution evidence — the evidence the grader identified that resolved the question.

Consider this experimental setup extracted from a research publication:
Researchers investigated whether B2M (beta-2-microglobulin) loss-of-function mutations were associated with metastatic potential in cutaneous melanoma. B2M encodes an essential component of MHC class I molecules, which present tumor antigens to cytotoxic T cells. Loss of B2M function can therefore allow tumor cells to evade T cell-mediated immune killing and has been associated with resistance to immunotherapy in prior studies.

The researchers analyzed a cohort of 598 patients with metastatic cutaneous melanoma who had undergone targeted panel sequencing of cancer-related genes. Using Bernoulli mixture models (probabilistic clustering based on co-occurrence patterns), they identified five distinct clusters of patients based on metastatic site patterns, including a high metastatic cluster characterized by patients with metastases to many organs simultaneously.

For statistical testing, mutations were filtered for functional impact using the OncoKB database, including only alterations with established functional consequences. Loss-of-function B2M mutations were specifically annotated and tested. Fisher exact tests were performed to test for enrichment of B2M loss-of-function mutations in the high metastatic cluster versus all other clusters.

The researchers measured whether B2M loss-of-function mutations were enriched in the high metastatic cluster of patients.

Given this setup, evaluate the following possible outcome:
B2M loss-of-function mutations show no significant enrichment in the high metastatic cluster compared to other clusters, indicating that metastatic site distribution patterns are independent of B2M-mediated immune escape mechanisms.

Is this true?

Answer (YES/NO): NO